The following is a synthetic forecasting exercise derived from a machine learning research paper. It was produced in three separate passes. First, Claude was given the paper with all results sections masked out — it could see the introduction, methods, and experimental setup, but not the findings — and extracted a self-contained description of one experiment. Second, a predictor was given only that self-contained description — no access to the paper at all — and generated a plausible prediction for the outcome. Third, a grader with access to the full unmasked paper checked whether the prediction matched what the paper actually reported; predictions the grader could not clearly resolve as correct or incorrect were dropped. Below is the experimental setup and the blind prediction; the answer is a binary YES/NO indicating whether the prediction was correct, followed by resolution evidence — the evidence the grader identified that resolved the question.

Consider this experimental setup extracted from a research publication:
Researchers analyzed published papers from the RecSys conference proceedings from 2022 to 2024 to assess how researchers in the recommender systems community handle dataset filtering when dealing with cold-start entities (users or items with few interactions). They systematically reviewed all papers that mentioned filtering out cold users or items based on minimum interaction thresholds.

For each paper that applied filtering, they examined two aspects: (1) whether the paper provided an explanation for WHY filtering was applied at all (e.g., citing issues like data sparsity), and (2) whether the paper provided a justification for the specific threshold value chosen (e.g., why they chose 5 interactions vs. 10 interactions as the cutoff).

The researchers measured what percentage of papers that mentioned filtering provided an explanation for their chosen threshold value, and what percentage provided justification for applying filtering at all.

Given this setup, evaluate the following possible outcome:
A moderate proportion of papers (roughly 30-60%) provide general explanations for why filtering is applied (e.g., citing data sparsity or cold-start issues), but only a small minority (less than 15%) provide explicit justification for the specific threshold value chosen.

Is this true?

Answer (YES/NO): NO